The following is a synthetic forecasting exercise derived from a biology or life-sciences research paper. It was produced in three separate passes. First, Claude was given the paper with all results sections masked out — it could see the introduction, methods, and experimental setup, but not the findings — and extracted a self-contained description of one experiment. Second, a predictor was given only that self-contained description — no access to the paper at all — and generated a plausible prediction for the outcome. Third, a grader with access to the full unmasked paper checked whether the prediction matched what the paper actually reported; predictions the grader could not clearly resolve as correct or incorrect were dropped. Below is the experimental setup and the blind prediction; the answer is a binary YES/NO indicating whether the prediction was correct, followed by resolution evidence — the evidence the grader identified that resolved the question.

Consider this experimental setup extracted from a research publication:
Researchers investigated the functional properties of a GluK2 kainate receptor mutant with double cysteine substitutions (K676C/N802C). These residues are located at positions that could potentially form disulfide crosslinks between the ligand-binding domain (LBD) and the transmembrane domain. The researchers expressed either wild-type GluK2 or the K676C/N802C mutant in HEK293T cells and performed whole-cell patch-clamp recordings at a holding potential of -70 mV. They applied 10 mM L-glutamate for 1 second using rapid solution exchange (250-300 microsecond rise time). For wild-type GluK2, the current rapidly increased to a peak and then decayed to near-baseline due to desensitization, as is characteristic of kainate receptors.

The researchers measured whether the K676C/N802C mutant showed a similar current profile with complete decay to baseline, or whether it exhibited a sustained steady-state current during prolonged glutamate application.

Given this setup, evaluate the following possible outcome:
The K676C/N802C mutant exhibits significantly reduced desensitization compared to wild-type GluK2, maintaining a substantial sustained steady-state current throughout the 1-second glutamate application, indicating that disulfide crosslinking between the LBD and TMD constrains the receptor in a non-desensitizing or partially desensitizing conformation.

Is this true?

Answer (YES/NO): YES